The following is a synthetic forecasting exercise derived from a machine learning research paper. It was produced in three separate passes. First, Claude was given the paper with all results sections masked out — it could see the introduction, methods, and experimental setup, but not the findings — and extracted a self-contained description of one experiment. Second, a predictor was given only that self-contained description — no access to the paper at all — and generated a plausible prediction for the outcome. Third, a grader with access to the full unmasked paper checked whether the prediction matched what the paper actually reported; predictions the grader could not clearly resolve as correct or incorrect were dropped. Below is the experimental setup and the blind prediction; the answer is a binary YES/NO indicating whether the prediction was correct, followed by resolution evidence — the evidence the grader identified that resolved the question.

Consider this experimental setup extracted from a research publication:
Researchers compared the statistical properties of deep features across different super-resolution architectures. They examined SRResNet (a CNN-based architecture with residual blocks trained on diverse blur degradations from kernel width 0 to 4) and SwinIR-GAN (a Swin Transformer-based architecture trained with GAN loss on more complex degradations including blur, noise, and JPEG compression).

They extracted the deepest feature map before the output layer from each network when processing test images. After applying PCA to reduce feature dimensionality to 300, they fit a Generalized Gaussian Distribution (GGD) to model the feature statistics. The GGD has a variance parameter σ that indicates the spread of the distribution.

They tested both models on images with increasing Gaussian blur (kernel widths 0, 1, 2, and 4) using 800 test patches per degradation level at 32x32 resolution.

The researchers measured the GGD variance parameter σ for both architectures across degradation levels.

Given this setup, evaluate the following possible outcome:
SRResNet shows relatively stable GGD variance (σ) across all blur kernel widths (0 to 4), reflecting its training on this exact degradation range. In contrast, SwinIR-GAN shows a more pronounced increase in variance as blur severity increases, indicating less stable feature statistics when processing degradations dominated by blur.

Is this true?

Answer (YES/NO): NO